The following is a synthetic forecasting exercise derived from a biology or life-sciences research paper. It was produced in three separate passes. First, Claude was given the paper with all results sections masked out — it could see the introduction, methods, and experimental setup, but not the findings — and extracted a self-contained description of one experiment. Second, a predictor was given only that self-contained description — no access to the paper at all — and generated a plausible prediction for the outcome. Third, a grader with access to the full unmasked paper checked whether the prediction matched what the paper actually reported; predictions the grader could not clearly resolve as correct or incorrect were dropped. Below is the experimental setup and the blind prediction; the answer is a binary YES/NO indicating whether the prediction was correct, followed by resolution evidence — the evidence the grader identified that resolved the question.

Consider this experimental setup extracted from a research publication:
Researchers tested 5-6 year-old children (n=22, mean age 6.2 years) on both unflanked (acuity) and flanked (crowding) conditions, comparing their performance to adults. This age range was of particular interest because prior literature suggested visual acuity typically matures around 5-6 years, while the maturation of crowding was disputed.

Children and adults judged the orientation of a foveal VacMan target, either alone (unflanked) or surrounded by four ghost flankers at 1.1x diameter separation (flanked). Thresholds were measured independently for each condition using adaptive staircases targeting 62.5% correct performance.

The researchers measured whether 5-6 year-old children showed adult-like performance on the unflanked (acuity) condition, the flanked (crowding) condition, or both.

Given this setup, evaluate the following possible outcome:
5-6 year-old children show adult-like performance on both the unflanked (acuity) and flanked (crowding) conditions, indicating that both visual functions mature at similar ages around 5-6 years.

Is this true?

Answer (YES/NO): NO